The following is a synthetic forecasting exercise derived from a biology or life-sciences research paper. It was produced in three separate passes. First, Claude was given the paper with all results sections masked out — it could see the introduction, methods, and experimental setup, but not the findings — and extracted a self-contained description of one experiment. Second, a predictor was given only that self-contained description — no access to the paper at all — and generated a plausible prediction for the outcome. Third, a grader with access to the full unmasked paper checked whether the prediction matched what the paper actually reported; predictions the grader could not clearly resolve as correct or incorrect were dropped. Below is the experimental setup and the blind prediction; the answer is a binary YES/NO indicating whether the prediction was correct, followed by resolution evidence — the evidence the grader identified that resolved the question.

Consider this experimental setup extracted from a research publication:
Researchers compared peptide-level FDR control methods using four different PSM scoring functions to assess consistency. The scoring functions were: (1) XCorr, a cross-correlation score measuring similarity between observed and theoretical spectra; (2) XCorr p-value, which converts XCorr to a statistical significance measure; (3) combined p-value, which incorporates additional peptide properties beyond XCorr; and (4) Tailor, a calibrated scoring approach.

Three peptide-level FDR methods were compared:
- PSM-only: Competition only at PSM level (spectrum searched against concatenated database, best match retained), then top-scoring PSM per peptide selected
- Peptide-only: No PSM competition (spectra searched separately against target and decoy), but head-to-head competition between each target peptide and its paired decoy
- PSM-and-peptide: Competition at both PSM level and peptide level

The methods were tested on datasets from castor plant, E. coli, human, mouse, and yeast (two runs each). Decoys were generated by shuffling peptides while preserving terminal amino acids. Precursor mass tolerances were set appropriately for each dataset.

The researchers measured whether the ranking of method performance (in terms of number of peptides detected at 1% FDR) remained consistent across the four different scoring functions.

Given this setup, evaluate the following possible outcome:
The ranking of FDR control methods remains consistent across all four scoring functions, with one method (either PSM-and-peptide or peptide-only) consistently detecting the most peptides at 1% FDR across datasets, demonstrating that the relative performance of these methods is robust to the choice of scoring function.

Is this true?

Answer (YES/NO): YES